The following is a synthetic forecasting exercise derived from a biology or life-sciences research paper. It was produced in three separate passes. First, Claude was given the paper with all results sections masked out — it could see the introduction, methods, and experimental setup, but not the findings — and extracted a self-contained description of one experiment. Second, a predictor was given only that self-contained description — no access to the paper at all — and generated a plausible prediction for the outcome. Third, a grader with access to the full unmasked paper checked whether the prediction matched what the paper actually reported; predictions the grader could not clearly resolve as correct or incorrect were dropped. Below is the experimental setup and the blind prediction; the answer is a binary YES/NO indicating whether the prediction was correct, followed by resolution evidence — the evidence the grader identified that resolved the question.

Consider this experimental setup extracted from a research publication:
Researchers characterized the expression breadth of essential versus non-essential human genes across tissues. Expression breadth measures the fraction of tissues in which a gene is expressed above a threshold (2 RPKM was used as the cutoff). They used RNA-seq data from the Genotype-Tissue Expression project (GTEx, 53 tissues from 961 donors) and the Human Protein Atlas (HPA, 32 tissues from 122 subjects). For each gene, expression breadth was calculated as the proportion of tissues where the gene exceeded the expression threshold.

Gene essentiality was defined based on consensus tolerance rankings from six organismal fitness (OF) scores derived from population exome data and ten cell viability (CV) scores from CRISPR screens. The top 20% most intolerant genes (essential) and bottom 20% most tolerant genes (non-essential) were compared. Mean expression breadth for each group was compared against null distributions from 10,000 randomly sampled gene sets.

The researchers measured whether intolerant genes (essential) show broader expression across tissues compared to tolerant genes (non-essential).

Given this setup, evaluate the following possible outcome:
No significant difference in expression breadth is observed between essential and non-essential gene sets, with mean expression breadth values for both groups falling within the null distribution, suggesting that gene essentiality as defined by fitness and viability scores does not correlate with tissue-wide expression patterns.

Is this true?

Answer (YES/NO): NO